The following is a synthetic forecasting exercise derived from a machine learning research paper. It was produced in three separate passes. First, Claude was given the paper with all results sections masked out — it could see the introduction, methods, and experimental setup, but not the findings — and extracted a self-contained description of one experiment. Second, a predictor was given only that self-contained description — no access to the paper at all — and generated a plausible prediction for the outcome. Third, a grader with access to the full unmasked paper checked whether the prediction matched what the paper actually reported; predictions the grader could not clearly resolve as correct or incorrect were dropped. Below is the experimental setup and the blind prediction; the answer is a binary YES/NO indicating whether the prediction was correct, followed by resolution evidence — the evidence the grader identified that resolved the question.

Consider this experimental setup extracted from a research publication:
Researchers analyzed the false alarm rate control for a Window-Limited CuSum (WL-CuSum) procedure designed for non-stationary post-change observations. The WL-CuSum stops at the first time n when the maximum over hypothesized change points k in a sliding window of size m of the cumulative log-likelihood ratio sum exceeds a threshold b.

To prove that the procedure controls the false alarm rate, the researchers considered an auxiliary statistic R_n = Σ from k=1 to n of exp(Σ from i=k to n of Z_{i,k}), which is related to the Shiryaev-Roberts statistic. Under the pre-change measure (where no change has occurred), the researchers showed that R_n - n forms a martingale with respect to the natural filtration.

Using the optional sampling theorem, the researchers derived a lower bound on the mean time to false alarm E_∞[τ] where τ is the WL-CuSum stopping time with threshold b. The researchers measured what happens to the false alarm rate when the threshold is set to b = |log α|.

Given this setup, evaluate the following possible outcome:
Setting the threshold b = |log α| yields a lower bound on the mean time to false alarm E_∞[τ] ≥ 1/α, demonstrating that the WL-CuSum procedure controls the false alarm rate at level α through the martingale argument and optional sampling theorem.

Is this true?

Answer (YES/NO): YES